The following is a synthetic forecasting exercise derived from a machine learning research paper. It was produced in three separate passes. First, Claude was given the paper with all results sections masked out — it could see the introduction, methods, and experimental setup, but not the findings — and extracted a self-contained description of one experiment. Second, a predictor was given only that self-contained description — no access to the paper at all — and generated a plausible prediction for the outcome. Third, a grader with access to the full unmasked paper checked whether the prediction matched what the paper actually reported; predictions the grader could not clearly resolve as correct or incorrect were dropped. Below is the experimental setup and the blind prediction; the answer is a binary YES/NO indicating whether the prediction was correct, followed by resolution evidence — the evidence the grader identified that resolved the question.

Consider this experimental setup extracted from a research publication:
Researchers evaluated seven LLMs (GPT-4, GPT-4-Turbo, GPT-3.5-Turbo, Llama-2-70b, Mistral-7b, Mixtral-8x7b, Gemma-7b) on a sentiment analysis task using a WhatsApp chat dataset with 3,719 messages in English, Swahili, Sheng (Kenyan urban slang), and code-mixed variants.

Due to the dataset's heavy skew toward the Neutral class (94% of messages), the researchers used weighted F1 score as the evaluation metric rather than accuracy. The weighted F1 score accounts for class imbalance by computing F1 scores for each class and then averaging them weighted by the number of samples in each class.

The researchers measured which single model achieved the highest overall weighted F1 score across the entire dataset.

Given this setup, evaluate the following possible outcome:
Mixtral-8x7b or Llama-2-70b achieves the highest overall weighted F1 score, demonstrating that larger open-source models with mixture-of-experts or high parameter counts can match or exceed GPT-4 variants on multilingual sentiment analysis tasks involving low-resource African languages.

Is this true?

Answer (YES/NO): NO